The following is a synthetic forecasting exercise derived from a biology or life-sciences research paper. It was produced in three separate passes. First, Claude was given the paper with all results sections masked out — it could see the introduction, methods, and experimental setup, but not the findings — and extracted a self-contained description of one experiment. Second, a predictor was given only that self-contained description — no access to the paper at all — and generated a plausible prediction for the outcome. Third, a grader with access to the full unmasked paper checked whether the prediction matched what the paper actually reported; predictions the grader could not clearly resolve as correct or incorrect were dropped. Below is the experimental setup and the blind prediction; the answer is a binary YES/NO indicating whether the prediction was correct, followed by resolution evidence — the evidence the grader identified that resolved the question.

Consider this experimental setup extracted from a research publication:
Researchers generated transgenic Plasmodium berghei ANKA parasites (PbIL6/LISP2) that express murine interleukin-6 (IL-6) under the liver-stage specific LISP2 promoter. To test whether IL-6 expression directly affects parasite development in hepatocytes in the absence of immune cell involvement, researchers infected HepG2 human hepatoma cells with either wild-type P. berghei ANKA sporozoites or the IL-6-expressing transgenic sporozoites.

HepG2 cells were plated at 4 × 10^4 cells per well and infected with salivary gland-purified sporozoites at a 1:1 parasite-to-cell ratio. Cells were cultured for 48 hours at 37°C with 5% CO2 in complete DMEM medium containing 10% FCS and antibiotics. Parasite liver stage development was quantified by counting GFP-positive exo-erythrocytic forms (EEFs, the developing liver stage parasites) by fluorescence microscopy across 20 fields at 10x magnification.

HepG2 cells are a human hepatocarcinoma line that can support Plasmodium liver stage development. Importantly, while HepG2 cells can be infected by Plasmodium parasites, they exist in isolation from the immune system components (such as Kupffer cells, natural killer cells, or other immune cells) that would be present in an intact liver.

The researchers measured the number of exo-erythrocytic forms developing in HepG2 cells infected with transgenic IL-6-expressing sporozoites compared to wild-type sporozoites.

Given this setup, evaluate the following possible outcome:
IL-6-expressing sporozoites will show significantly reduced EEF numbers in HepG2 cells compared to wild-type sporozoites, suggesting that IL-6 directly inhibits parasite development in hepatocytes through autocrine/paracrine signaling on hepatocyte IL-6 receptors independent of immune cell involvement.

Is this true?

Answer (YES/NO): NO